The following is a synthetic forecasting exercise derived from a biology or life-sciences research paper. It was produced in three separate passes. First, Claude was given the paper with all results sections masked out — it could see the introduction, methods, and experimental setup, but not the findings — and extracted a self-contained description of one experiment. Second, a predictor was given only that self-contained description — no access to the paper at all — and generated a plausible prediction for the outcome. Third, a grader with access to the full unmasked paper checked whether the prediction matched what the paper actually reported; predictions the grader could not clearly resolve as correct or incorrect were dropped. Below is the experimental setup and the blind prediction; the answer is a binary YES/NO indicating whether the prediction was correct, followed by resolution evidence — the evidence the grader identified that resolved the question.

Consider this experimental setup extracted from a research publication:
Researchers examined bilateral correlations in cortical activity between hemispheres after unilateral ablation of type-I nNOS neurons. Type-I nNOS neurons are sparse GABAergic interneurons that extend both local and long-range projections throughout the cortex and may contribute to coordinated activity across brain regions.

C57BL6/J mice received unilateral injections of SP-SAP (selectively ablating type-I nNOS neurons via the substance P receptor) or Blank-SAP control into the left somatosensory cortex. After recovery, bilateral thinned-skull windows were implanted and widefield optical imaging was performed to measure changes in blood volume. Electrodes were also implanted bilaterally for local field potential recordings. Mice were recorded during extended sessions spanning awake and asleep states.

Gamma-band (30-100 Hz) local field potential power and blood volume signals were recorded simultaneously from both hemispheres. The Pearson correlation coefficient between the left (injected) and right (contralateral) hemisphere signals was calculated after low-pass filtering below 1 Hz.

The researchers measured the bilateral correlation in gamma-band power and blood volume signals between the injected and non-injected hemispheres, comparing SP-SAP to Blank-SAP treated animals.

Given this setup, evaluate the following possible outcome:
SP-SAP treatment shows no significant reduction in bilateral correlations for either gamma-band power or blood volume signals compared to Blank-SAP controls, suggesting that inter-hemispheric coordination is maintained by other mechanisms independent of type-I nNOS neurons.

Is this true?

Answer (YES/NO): NO